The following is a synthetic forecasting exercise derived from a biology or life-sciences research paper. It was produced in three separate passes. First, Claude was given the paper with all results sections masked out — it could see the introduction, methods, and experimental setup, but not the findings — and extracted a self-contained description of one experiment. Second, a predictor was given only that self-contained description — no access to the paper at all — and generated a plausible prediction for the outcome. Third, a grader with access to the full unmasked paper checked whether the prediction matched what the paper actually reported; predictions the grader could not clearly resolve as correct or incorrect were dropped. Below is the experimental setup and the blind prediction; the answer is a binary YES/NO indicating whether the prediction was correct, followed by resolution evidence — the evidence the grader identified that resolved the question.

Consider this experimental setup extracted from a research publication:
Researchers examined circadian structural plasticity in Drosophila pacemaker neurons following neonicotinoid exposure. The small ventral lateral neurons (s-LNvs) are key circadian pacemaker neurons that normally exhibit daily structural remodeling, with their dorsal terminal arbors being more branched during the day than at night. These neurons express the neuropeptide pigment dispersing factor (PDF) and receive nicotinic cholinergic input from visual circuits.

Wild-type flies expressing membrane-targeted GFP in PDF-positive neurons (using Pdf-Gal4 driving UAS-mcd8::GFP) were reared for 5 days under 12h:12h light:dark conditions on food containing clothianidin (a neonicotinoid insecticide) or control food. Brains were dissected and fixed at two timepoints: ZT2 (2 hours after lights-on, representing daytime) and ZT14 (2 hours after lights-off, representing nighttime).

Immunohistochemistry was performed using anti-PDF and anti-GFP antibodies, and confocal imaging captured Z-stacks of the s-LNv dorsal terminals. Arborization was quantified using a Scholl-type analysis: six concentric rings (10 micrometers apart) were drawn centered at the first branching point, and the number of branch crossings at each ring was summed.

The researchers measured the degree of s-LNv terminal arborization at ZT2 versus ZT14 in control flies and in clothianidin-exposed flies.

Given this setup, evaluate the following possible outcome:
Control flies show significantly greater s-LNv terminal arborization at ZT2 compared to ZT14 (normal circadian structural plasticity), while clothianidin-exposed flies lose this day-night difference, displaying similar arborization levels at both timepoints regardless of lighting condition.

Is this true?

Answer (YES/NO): YES